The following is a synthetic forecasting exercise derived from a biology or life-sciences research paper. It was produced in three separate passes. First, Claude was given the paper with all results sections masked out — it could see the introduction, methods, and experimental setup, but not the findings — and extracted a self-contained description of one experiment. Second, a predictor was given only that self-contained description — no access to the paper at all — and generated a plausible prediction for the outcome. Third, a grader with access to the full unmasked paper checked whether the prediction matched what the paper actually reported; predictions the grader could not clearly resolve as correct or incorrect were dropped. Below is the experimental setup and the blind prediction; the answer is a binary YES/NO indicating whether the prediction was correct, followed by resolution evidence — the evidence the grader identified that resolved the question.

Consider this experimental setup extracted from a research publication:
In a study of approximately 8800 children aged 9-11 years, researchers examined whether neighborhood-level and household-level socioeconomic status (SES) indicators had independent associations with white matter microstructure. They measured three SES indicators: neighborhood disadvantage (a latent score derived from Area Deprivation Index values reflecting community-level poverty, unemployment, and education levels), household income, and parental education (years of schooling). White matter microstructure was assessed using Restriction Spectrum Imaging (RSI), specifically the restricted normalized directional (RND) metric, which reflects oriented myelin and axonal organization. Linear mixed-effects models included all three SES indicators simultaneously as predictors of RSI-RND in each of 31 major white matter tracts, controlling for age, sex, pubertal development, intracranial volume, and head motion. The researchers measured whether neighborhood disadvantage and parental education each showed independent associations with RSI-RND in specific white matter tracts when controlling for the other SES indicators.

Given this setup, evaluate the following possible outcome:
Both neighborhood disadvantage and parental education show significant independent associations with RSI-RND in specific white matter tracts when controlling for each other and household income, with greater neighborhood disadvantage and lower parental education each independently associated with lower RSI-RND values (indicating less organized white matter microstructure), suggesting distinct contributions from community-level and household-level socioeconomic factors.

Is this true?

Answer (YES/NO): YES